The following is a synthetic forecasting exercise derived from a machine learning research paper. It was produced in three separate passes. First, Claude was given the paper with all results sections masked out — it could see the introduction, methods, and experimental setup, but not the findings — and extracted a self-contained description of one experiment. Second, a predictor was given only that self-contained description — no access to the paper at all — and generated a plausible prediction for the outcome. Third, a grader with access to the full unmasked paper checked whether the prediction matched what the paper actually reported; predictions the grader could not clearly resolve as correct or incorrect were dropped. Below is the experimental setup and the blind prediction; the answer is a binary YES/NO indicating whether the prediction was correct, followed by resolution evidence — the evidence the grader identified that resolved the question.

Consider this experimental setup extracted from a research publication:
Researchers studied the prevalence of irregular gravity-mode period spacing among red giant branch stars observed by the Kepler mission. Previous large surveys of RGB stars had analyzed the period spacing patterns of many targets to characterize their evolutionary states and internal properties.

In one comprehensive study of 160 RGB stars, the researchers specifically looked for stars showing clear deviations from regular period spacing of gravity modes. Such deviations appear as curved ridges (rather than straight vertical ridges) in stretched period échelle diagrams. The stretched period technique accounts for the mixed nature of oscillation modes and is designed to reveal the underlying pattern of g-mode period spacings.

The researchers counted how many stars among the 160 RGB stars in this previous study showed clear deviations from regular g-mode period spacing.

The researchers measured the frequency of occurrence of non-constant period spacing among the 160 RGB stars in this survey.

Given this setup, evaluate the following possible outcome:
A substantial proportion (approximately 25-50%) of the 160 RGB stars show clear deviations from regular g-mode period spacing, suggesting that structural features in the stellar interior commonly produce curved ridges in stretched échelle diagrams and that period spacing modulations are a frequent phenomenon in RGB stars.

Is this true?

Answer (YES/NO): NO